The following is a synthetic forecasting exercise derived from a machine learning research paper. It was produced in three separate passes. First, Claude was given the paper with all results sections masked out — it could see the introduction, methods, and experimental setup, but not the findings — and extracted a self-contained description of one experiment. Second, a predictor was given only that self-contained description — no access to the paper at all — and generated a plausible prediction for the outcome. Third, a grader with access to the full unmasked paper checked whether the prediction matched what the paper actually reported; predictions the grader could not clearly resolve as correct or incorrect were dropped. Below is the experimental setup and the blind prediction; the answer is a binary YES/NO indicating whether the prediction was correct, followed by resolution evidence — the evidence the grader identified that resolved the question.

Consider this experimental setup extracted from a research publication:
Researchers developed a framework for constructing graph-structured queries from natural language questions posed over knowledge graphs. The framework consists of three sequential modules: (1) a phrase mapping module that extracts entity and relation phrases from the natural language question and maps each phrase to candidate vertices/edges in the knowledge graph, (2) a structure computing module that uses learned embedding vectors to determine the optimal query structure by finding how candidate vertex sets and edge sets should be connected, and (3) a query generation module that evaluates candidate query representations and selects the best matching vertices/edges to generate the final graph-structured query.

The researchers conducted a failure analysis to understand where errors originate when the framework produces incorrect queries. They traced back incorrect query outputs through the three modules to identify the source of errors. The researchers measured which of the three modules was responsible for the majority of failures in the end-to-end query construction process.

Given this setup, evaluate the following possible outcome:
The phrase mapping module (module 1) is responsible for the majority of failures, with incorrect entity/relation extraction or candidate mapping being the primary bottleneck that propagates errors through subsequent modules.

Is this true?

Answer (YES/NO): YES